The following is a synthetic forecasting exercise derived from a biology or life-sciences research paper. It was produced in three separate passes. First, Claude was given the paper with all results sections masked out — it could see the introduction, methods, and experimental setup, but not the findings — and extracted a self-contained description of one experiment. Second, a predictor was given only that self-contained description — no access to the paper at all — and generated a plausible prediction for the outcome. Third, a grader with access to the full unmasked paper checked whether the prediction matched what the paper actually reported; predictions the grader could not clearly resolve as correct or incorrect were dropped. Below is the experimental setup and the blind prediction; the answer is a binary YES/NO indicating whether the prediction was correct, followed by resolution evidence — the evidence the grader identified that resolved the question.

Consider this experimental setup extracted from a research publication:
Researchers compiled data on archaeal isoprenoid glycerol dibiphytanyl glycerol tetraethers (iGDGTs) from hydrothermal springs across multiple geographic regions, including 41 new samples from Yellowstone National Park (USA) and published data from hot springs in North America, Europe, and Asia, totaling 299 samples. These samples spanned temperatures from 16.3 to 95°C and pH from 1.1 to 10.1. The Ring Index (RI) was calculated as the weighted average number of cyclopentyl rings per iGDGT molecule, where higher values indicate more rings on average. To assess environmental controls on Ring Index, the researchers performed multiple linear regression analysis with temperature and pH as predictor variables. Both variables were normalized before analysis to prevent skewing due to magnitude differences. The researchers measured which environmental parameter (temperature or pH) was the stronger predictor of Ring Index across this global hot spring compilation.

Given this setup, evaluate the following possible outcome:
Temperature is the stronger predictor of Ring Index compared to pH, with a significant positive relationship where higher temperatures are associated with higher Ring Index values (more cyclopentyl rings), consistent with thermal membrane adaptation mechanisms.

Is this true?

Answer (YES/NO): NO